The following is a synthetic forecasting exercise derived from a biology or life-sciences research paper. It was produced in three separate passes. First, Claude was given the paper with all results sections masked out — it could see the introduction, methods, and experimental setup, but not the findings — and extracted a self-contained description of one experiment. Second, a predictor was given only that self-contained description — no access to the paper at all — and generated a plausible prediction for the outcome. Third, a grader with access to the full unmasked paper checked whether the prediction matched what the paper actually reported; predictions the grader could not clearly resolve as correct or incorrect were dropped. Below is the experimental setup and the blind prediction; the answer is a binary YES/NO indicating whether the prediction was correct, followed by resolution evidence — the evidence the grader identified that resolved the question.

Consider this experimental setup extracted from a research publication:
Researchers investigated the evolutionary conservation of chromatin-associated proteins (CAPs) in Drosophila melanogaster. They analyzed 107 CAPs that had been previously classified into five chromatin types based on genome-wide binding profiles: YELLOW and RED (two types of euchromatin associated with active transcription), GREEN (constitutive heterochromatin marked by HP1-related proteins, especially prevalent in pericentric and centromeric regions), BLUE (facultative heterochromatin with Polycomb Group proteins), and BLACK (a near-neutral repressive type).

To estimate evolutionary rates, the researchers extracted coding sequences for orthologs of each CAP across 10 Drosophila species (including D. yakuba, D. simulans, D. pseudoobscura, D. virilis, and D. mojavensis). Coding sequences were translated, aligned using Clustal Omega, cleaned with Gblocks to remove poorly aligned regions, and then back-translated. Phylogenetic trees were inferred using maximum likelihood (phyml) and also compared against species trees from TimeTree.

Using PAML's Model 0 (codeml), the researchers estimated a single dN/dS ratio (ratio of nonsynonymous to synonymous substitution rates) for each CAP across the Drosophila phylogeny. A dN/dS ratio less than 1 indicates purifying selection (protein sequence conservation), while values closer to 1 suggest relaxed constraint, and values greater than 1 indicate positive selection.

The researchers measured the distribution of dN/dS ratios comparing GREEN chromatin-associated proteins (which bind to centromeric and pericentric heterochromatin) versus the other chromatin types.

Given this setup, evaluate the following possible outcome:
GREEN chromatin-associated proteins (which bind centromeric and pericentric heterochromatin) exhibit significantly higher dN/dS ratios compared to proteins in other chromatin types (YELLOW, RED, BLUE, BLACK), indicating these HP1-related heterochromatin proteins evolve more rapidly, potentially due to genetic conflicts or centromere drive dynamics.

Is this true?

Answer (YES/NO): YES